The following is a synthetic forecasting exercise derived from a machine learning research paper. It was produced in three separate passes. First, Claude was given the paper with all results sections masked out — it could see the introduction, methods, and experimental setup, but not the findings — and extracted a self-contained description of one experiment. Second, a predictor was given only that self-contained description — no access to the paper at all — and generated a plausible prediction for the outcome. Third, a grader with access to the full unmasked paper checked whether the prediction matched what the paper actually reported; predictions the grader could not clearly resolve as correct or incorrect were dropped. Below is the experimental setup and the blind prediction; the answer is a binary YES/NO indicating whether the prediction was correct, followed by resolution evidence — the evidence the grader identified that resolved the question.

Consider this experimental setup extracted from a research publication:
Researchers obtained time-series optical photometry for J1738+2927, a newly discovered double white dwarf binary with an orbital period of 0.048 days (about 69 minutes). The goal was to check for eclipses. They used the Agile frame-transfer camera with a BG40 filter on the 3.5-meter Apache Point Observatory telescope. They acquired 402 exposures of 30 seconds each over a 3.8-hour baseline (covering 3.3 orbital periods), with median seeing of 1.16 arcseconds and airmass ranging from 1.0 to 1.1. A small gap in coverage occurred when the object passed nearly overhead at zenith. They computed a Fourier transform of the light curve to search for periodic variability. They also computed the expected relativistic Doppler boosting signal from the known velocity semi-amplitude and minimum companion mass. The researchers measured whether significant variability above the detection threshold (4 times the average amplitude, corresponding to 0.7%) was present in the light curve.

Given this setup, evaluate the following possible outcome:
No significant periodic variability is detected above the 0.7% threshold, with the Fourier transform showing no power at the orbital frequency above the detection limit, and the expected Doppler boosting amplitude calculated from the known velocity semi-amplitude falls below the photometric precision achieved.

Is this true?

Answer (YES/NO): YES